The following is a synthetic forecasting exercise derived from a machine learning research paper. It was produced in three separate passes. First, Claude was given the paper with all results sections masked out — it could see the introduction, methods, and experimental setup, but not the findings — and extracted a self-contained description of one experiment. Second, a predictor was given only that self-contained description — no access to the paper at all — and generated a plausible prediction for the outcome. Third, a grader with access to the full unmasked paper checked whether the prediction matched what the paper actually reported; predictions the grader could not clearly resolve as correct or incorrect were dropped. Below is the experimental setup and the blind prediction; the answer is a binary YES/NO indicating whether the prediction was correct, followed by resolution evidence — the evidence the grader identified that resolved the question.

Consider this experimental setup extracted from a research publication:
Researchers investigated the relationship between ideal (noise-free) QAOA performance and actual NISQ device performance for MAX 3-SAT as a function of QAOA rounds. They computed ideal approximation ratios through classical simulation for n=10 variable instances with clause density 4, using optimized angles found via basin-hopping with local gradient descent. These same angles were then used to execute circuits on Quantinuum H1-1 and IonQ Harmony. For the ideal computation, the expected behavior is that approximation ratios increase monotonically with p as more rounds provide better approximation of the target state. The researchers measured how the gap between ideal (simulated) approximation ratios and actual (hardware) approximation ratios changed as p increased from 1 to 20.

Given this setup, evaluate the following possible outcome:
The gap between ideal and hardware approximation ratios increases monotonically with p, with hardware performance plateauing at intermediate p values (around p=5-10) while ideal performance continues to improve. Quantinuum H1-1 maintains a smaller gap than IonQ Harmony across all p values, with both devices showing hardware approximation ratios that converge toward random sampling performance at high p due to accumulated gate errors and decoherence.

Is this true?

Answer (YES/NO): NO